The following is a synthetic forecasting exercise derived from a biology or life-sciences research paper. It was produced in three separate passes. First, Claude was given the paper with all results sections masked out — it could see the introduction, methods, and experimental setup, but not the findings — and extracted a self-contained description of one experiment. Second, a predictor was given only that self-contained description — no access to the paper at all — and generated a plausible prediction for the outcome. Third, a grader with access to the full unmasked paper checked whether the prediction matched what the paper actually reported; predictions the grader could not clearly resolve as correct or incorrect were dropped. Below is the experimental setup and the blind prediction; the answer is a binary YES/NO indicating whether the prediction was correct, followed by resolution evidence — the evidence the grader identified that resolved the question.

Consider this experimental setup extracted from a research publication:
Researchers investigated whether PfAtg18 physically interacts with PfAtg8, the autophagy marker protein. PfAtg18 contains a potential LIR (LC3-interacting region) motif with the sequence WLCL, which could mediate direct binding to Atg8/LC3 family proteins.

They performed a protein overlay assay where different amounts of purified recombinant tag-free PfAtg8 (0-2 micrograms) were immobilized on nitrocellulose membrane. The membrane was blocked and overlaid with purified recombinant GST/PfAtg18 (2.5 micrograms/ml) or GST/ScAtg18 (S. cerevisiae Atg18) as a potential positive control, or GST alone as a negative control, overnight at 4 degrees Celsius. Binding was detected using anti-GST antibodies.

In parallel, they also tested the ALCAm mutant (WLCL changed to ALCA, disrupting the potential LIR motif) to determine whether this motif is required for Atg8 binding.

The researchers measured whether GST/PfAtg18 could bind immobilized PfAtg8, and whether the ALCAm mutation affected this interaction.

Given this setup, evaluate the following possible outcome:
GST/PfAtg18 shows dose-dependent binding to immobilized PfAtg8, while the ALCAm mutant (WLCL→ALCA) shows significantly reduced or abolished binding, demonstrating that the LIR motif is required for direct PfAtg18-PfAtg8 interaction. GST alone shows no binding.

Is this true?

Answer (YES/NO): NO